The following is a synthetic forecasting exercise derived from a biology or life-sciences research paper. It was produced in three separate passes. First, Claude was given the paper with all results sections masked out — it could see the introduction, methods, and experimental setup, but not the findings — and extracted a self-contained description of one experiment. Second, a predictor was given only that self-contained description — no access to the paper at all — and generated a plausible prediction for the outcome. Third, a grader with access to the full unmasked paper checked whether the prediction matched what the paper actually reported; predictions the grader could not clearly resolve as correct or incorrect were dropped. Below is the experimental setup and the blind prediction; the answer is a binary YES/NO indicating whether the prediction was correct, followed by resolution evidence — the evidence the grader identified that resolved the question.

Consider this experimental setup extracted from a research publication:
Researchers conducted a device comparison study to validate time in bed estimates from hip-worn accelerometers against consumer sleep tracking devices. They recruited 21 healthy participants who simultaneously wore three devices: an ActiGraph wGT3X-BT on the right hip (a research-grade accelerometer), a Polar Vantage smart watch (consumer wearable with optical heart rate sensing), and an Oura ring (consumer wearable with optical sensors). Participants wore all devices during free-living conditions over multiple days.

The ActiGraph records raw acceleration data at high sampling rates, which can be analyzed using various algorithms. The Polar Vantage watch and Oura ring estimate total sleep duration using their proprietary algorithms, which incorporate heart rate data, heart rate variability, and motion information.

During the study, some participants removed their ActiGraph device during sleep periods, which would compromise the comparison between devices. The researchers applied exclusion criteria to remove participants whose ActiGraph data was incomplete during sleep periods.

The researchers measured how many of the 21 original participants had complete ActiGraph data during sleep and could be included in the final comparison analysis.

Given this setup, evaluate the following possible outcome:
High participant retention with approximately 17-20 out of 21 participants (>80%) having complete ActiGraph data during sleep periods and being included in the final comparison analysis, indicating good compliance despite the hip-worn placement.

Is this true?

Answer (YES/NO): NO